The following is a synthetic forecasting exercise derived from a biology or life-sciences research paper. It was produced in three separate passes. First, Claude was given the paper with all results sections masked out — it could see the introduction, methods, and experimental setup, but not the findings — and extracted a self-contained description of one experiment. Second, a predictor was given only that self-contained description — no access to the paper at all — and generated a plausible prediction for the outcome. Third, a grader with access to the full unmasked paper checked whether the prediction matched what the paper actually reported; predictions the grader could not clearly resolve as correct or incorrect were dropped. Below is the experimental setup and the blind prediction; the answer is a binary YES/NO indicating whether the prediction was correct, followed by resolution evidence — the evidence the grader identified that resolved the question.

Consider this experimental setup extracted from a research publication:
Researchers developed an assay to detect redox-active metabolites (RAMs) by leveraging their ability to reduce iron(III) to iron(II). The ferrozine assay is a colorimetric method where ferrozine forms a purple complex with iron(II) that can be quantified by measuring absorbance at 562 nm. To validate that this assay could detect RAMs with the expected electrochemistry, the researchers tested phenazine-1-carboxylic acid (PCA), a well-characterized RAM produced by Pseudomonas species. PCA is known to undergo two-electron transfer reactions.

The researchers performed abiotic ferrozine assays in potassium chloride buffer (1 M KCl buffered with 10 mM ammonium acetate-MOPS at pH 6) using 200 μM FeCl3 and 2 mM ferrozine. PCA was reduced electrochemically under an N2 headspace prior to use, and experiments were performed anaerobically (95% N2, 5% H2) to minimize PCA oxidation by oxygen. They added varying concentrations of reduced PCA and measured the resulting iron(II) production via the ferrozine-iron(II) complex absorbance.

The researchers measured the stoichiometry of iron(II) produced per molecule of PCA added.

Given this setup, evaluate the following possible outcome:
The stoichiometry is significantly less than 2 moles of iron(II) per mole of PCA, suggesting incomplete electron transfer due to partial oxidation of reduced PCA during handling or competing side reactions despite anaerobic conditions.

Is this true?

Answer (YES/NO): NO